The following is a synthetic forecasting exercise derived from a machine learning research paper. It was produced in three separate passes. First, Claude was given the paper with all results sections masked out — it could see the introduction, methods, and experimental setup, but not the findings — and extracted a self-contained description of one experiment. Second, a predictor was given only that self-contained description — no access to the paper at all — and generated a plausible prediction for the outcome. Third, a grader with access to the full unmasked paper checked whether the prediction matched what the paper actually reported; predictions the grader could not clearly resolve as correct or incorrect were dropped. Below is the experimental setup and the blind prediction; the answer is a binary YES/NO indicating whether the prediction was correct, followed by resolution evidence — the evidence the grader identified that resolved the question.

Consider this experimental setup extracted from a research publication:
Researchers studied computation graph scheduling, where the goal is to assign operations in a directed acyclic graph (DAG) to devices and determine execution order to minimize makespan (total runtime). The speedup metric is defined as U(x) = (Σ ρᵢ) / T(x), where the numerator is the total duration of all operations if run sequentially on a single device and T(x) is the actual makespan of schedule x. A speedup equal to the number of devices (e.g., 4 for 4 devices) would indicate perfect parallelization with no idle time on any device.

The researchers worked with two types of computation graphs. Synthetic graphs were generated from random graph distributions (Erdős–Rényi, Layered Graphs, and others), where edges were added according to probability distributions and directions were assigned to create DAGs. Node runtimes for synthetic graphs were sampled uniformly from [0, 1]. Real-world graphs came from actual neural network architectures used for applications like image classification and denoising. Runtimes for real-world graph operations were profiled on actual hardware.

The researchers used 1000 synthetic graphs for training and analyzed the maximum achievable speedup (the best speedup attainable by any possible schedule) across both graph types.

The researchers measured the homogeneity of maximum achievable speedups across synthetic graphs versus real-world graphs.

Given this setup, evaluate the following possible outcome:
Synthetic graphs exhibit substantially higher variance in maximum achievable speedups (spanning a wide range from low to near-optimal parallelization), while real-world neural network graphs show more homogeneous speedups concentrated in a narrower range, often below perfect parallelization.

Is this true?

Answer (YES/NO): NO